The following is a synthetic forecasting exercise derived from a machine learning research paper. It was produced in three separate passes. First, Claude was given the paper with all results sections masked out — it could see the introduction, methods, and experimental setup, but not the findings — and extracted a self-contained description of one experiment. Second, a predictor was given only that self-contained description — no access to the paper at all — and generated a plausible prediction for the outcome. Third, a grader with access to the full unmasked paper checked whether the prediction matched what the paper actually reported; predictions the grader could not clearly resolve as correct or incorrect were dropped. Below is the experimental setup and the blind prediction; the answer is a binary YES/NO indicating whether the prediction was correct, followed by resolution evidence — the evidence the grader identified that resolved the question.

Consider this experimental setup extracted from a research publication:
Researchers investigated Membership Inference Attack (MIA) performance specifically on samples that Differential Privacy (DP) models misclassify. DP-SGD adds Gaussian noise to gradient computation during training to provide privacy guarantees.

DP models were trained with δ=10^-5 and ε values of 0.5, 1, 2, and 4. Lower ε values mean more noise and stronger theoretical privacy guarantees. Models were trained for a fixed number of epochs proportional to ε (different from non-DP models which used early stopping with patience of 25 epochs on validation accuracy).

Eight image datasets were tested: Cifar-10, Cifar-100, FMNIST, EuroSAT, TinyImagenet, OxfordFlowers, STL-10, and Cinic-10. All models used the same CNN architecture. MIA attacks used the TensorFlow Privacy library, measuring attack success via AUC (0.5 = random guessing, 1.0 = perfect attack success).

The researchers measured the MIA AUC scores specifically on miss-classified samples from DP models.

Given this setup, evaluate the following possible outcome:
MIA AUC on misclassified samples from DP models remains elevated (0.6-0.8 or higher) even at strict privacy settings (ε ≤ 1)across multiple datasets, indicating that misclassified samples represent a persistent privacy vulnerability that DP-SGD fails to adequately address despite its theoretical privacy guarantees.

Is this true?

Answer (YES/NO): NO